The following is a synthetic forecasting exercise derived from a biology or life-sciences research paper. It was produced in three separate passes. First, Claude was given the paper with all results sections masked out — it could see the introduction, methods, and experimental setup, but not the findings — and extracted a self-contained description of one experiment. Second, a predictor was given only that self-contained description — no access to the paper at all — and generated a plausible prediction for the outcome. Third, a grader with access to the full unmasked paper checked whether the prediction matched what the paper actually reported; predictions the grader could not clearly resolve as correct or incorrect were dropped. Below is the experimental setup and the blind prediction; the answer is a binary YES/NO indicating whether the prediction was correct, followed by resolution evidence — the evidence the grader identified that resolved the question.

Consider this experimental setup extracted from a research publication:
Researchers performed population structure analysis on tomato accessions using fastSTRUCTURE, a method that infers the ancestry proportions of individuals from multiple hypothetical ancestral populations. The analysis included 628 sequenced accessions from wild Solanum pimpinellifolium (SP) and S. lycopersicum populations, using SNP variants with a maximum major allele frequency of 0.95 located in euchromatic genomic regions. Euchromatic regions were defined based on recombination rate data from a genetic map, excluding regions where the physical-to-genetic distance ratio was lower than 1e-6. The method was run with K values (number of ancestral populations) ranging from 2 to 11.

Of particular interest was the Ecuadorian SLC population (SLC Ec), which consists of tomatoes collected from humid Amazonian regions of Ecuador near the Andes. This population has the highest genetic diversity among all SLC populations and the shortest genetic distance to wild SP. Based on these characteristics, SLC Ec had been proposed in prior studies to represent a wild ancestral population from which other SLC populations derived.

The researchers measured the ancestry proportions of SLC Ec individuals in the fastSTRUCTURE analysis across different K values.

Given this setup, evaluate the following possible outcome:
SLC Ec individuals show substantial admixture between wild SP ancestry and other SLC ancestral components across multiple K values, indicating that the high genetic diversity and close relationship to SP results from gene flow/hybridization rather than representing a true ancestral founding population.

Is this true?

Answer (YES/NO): YES